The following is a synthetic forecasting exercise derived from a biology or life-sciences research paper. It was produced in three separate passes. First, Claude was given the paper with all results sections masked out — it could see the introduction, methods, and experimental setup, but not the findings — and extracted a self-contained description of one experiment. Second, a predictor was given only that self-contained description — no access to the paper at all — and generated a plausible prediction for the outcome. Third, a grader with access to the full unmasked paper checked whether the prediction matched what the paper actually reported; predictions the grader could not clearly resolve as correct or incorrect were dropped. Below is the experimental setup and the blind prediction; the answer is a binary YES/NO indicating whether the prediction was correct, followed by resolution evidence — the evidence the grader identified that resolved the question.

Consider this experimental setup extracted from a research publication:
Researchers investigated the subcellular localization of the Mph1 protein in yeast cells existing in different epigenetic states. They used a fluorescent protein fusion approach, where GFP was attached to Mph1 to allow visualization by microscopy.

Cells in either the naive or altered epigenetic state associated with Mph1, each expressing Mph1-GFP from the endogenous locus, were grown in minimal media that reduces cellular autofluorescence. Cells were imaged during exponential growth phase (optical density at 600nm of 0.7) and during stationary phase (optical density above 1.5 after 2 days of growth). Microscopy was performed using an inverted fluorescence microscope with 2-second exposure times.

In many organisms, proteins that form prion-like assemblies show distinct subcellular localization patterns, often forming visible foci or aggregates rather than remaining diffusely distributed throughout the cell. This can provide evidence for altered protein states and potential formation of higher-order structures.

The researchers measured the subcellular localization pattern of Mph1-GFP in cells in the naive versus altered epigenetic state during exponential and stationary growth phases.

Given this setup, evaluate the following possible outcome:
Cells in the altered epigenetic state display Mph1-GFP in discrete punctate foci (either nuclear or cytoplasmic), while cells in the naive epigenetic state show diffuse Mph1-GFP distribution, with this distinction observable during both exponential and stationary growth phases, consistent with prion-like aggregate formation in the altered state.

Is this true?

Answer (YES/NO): NO